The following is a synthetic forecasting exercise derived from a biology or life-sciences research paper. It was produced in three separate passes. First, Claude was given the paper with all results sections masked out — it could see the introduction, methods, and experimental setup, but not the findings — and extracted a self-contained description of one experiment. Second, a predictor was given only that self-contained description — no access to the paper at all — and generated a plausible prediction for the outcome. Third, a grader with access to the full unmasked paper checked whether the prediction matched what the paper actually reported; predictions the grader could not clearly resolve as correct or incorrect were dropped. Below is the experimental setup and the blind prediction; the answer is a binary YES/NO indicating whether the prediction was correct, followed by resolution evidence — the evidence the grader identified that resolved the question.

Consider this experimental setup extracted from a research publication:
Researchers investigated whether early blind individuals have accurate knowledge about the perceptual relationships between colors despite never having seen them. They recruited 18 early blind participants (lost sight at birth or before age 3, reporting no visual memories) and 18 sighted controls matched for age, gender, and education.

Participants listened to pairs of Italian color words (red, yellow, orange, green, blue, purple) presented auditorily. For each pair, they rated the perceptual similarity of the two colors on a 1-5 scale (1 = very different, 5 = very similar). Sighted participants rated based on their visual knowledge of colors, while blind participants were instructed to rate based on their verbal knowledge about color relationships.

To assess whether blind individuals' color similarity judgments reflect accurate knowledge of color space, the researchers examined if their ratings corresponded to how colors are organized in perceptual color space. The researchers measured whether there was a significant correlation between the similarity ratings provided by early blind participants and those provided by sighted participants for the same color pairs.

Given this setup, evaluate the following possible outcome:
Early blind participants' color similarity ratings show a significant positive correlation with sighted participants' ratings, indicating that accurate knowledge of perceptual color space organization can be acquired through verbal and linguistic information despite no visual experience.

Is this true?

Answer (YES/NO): YES